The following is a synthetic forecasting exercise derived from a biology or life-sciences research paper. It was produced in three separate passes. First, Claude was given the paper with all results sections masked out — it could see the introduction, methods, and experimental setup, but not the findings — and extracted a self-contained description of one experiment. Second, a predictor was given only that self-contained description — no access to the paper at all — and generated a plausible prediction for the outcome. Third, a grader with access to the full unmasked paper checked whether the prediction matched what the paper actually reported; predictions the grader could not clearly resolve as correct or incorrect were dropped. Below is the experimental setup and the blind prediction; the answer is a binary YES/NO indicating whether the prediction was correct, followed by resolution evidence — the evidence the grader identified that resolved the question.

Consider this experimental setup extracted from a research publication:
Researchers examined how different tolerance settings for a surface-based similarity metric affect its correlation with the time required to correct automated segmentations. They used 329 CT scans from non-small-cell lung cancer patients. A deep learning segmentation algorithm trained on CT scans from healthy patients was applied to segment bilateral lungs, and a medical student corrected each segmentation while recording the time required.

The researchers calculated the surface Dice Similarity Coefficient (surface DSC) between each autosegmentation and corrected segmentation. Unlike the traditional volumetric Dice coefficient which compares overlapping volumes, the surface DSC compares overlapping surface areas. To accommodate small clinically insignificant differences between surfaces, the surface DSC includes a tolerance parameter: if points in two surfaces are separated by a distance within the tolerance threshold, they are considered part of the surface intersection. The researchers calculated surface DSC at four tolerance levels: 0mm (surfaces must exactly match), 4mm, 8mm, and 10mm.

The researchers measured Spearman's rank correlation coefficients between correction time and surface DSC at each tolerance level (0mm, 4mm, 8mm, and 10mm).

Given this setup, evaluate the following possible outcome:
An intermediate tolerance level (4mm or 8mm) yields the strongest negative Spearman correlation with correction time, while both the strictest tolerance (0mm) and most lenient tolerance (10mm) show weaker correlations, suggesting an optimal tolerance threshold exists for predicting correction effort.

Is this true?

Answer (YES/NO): NO